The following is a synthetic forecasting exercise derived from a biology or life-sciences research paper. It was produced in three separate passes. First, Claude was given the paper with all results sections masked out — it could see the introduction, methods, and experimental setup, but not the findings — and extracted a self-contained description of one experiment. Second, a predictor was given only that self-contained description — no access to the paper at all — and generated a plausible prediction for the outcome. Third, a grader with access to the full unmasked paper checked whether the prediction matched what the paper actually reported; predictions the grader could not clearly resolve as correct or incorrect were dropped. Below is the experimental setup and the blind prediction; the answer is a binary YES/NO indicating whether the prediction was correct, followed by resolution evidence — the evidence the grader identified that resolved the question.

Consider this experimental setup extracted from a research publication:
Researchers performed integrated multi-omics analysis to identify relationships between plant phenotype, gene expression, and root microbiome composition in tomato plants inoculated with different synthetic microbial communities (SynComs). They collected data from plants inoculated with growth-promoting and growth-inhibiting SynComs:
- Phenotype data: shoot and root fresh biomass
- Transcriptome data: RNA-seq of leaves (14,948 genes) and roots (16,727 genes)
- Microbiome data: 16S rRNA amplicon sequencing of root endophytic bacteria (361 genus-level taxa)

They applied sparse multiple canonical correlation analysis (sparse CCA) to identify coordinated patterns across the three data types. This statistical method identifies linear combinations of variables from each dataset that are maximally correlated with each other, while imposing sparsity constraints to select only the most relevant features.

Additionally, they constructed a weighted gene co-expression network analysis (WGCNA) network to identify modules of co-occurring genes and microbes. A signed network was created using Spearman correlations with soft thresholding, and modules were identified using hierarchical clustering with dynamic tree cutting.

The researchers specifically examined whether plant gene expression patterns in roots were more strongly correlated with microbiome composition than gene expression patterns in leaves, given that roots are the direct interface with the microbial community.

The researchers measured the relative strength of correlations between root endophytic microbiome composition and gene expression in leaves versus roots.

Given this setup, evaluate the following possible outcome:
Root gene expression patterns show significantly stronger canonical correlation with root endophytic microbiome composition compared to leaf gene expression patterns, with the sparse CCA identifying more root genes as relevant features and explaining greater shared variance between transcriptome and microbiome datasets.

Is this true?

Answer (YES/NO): YES